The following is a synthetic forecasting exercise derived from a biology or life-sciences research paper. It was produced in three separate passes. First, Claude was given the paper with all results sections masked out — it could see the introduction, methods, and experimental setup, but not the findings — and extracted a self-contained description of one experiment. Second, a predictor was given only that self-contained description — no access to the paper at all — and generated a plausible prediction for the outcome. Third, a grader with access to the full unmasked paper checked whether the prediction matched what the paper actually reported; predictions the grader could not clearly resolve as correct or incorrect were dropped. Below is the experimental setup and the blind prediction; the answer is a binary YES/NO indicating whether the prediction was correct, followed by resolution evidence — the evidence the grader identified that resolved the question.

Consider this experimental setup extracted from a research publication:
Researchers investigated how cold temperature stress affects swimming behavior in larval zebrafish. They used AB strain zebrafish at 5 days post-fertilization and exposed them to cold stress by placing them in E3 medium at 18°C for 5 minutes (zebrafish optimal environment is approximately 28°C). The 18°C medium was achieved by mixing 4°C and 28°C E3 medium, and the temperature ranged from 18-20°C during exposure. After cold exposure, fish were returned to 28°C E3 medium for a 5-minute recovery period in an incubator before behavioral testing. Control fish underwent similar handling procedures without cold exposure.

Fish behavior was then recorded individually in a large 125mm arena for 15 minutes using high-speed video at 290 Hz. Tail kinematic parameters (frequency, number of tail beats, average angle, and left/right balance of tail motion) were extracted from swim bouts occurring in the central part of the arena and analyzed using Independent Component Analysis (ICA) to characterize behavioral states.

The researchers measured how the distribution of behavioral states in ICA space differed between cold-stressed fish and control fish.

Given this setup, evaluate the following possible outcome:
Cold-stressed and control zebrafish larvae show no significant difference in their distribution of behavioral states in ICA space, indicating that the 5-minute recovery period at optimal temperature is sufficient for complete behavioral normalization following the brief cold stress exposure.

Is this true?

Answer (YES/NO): NO